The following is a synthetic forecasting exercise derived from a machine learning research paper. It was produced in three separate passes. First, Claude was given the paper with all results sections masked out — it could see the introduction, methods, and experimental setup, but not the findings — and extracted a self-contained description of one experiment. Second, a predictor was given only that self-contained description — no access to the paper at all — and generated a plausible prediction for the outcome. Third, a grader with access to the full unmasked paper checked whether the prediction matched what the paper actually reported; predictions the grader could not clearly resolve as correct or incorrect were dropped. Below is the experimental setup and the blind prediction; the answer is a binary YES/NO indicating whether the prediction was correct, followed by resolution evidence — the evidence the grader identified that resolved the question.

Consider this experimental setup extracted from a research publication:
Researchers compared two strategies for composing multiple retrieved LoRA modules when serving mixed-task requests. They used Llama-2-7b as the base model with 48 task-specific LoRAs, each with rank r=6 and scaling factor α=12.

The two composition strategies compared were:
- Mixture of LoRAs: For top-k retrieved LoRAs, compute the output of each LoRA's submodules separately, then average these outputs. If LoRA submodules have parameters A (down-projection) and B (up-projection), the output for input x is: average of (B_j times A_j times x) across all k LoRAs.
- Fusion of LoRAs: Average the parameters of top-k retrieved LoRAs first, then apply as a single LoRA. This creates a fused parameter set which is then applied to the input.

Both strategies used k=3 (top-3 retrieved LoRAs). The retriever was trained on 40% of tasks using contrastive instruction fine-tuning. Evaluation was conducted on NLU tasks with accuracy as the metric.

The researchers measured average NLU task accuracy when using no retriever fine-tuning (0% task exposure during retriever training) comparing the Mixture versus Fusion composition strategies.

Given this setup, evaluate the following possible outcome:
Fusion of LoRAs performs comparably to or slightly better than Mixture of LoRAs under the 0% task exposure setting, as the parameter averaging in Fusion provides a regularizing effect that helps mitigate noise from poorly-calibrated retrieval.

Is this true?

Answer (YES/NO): NO